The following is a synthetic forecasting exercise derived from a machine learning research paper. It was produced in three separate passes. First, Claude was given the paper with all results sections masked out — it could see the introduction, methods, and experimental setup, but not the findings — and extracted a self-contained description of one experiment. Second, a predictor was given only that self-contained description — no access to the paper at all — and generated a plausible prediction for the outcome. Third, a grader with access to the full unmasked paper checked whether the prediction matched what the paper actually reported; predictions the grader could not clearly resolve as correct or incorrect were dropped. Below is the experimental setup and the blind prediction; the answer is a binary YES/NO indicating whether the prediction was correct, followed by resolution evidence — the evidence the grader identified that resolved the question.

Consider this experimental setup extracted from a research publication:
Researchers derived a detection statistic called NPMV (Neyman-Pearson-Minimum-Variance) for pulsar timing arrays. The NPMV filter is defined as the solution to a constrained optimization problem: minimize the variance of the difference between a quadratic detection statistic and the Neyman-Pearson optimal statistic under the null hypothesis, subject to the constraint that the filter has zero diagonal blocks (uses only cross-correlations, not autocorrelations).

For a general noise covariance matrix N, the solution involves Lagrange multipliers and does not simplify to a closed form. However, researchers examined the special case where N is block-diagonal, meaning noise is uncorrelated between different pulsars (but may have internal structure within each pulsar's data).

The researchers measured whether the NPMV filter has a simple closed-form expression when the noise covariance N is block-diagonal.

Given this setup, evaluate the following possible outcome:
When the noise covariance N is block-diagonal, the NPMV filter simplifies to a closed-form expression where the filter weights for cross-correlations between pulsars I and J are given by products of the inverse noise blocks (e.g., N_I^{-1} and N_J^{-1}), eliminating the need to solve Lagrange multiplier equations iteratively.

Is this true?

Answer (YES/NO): NO